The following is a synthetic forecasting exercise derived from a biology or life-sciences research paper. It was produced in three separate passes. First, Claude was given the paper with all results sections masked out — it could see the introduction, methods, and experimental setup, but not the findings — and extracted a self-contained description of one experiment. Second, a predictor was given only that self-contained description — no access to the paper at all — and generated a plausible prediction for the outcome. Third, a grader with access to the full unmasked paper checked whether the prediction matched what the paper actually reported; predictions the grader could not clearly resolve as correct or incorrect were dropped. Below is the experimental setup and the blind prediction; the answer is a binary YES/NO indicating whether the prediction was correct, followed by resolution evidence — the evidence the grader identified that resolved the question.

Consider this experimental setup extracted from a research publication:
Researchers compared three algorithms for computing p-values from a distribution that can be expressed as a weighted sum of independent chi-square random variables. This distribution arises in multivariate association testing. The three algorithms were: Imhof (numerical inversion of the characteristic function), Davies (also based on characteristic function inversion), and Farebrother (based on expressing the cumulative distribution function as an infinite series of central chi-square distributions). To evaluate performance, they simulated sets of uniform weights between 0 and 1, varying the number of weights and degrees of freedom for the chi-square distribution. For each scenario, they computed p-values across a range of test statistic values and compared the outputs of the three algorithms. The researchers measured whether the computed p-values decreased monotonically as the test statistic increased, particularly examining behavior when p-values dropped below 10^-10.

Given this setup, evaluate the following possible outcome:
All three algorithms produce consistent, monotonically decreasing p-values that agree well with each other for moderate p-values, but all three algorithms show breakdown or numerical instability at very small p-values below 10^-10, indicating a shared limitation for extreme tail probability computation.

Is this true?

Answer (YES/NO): NO